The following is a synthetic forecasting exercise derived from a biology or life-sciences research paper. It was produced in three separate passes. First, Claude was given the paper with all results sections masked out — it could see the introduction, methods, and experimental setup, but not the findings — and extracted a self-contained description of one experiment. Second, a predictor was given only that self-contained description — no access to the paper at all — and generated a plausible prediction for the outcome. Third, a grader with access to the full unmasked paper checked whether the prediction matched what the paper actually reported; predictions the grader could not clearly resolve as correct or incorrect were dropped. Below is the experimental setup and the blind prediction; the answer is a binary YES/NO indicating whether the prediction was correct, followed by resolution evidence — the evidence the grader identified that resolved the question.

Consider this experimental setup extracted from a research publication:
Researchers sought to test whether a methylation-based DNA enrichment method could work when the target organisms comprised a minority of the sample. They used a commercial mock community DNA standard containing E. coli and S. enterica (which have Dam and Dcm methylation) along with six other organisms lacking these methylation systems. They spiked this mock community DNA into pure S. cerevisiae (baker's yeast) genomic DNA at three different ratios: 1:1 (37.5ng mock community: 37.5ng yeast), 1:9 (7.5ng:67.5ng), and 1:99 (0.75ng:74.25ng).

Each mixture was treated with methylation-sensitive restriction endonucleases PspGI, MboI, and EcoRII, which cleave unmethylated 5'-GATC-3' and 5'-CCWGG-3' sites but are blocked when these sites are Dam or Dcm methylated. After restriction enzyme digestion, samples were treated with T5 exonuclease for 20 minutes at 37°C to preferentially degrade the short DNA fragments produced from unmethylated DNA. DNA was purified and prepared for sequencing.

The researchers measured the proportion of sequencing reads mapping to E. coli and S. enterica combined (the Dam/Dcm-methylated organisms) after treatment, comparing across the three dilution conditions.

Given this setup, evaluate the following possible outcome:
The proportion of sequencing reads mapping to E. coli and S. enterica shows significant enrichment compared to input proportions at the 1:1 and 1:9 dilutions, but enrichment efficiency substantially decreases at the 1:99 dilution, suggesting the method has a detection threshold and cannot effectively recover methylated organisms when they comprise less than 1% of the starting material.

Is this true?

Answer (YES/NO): NO